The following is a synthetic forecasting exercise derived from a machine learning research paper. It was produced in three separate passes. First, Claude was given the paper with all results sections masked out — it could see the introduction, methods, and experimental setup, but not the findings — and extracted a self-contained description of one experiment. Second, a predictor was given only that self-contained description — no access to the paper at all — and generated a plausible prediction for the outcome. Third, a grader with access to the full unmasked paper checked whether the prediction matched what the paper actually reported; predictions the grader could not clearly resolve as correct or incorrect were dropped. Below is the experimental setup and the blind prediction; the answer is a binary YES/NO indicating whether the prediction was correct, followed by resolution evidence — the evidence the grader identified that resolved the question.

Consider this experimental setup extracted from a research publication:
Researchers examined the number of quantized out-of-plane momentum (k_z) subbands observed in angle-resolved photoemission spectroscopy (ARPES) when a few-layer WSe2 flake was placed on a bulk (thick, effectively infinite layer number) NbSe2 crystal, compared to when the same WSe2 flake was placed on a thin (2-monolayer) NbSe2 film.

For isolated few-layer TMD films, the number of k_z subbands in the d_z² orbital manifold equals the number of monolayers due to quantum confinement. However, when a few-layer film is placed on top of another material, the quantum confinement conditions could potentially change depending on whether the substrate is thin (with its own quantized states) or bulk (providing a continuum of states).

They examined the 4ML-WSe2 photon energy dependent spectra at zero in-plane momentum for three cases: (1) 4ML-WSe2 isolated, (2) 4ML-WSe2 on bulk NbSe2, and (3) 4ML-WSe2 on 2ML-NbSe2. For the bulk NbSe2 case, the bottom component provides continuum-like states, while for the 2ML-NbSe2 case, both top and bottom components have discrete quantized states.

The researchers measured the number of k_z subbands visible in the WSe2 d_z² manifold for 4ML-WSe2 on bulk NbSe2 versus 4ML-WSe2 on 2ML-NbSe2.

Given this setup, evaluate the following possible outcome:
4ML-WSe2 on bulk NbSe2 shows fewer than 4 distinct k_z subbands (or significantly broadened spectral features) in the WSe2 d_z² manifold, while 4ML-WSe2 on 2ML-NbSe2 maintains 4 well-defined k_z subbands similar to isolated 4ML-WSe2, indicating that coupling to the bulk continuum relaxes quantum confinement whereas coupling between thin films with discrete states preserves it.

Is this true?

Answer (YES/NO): NO